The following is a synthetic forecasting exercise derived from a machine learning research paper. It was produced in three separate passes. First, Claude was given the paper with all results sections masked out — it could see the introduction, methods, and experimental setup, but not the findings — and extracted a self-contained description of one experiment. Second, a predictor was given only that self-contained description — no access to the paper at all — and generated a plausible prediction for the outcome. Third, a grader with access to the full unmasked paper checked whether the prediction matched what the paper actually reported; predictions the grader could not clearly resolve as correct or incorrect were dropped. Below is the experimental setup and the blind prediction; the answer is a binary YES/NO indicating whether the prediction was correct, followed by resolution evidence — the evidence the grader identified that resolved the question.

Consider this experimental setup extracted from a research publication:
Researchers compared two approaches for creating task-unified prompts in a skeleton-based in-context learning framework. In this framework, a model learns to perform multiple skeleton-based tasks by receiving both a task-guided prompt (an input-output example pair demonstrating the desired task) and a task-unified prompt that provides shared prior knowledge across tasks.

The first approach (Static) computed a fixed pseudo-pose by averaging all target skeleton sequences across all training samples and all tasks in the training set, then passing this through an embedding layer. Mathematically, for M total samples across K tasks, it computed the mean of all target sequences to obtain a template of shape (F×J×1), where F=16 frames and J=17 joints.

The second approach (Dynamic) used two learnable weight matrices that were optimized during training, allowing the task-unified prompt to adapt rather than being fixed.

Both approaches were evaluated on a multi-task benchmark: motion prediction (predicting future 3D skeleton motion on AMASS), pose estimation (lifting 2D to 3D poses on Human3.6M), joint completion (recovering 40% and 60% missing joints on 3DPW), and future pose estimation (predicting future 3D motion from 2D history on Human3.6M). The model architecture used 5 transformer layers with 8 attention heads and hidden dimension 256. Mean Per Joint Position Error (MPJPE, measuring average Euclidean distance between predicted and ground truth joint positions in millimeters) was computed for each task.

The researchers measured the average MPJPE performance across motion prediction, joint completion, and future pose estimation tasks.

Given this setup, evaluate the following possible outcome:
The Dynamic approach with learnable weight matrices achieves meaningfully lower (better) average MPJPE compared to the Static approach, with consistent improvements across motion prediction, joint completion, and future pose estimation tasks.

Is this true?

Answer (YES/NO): NO